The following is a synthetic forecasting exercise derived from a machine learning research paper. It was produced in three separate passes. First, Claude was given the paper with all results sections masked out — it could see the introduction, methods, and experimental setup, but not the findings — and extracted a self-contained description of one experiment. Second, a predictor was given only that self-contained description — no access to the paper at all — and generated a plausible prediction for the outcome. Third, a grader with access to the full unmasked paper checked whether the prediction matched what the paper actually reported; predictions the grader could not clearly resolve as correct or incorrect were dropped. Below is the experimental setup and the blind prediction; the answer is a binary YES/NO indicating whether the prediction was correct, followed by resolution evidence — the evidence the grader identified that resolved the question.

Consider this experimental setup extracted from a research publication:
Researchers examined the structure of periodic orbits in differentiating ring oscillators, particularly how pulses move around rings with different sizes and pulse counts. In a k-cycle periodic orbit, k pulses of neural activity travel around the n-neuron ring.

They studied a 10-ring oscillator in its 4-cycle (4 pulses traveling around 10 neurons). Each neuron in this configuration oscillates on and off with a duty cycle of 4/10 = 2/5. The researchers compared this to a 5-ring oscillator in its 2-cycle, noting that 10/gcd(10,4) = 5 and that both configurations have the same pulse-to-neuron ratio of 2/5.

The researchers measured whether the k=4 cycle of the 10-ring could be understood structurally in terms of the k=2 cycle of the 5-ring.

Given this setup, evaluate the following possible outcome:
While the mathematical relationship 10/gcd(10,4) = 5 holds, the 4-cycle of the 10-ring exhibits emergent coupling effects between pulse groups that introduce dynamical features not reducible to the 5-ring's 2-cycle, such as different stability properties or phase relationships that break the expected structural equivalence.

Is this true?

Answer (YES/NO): NO